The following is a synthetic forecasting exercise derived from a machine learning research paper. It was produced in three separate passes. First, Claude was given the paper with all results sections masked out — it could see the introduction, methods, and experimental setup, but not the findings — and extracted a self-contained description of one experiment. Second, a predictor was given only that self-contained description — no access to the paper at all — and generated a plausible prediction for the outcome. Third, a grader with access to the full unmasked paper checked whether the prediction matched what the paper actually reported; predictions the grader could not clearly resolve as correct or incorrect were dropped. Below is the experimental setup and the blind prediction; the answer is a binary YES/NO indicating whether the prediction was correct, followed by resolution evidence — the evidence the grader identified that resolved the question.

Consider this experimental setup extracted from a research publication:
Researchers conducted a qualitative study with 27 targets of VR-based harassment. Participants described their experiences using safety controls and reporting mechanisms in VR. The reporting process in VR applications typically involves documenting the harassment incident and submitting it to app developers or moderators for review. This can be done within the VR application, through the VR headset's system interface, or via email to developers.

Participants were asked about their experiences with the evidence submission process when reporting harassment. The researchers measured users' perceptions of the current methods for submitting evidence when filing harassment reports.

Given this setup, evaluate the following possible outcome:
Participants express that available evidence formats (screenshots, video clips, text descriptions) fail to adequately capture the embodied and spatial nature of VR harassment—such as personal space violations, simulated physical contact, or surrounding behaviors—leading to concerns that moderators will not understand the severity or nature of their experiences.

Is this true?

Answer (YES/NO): NO